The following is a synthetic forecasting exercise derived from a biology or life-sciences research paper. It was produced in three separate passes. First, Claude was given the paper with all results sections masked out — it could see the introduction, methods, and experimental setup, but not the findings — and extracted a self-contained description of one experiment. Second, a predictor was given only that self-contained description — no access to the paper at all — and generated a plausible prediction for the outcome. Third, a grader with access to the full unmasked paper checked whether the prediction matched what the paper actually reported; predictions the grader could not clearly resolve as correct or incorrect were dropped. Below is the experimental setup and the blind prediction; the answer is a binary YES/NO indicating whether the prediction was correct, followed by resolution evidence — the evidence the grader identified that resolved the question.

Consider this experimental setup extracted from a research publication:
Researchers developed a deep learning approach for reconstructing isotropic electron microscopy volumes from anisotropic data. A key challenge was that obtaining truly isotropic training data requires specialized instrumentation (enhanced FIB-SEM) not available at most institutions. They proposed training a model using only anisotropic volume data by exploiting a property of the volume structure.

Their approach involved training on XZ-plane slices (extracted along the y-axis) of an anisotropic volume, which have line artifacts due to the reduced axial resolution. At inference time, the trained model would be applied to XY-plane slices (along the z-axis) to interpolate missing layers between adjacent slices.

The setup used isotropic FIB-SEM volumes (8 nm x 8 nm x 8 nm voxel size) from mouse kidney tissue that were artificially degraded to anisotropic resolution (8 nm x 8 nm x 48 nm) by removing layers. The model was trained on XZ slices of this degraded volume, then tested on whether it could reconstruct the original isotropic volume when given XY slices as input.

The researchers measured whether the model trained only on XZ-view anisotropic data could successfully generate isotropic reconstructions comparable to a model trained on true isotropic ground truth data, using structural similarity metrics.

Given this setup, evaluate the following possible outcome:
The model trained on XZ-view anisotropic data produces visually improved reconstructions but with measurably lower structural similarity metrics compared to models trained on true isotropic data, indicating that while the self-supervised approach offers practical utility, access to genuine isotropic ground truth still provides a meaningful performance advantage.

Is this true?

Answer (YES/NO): NO